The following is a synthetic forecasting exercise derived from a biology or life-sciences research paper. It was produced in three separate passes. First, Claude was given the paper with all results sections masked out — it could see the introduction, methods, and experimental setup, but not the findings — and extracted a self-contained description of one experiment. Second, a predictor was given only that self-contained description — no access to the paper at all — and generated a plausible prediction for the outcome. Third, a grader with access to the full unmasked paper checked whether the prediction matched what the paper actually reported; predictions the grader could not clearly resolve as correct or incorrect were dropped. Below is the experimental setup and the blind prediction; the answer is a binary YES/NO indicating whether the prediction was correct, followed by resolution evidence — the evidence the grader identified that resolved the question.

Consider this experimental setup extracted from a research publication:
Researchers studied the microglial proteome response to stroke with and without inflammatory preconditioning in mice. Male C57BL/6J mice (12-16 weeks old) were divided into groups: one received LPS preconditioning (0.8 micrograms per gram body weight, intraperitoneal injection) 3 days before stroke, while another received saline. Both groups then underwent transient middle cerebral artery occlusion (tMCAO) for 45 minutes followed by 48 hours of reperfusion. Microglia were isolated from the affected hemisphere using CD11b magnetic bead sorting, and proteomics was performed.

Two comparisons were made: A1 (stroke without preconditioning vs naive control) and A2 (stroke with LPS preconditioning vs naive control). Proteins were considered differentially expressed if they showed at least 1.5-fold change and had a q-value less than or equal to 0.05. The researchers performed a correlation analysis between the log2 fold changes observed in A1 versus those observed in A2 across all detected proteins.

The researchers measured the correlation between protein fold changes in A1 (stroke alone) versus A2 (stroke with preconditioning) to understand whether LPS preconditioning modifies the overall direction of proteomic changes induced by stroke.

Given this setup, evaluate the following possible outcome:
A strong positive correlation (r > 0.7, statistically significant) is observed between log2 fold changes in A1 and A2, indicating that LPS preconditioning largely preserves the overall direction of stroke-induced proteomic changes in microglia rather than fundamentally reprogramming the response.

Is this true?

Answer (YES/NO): YES